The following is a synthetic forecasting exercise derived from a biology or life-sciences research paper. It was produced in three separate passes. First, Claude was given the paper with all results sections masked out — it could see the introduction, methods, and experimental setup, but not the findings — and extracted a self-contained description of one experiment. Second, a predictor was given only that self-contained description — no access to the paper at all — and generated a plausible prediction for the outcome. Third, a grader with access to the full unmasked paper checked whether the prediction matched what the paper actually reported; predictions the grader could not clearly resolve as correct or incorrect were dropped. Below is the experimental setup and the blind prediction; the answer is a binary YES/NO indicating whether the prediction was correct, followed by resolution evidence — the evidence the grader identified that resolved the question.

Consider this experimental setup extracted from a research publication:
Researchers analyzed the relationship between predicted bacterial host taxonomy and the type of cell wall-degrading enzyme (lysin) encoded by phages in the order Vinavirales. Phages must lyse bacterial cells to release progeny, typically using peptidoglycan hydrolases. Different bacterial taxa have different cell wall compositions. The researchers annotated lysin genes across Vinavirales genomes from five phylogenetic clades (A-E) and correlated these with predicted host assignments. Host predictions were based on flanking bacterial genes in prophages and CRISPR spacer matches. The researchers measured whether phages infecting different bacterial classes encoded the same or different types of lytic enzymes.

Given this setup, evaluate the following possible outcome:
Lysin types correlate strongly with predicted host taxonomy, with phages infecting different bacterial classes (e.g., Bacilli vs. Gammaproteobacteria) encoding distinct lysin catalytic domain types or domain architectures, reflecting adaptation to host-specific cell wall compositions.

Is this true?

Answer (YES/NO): YES